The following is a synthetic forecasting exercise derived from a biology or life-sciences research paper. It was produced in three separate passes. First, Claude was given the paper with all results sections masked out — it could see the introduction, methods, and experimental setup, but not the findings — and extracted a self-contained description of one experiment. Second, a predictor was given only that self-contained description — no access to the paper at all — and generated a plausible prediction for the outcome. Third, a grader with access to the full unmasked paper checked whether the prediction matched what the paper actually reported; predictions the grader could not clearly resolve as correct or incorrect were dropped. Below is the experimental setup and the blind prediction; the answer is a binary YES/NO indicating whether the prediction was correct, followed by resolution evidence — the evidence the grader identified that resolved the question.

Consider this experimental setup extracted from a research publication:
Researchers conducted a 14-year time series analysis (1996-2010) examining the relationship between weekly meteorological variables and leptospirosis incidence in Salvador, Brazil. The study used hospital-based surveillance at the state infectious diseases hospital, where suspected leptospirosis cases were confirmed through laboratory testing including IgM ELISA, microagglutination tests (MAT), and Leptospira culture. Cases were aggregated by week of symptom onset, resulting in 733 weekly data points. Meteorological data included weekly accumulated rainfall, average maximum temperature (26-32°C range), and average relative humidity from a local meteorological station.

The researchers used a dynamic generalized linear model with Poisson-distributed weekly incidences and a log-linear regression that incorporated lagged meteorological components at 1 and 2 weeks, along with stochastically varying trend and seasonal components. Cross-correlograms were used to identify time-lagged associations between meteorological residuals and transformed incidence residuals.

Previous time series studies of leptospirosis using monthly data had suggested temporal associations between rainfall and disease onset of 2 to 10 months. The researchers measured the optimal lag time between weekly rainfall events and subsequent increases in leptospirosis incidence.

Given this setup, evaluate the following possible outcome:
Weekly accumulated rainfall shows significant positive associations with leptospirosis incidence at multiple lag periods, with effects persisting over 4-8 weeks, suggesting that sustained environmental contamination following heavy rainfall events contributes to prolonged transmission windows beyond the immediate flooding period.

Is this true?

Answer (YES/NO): NO